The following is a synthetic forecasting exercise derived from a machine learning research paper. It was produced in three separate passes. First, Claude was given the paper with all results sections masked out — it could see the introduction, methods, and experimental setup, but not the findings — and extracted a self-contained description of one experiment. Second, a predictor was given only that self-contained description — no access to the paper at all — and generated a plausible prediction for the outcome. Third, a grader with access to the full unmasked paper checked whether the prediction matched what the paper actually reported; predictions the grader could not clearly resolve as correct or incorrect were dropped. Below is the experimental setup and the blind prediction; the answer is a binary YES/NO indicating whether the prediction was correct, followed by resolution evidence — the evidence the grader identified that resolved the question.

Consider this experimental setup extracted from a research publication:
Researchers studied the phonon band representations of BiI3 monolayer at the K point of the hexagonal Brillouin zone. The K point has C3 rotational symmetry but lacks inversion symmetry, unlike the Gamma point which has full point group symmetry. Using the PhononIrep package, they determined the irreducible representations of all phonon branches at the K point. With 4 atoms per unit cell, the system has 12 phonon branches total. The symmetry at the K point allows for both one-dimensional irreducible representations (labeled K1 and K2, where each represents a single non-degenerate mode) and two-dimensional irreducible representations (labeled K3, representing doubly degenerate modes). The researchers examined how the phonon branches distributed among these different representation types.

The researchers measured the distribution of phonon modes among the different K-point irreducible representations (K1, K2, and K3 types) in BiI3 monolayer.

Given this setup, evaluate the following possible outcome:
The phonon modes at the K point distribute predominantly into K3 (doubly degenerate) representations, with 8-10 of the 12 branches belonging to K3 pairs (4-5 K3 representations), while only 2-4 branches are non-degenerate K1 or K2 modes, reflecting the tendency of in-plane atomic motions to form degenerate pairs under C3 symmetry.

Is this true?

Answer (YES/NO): NO